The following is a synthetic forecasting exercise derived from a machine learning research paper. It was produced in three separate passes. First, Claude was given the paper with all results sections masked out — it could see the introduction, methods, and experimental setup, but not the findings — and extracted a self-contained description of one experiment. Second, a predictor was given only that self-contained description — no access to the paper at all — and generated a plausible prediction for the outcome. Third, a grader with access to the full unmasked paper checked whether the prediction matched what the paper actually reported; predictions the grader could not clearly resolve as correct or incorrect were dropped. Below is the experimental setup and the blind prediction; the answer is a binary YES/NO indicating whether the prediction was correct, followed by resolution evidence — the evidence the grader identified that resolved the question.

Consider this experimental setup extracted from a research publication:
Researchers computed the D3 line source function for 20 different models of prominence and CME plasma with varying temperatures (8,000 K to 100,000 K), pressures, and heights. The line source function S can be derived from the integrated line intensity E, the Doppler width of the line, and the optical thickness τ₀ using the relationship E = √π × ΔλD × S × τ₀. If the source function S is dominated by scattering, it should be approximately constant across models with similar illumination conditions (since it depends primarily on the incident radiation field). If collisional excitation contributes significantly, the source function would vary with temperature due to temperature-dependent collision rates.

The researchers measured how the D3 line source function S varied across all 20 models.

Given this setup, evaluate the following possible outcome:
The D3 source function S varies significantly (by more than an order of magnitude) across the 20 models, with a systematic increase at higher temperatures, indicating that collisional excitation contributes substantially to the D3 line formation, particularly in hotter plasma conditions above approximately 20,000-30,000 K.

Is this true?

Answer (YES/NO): NO